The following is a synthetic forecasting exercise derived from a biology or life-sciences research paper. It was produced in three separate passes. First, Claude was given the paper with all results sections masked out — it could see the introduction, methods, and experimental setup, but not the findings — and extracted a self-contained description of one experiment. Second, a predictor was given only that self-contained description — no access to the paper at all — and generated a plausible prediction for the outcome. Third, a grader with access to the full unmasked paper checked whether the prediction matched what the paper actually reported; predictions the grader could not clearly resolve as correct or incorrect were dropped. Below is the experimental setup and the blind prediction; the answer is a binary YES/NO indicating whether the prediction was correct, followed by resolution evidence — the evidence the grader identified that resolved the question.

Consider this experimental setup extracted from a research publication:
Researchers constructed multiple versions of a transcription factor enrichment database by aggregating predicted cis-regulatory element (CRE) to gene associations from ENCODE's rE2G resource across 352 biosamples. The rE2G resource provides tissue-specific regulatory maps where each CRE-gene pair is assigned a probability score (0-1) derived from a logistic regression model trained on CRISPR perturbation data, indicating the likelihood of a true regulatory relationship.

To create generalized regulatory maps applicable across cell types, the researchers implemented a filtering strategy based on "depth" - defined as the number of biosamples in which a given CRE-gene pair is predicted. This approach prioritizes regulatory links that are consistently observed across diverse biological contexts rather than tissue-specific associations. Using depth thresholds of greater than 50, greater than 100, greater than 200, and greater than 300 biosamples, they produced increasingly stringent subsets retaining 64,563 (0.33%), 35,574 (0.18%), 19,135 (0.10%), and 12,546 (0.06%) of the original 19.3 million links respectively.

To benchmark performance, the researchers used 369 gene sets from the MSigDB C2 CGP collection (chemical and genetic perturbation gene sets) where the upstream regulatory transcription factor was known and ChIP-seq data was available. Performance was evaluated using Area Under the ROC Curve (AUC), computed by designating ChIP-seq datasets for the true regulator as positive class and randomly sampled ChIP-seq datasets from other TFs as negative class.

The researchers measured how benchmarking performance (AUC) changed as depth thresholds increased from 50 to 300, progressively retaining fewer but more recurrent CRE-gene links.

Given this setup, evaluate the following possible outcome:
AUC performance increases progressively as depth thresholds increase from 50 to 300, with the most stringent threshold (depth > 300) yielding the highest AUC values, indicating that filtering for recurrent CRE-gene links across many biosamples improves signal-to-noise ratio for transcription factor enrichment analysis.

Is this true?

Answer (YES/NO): YES